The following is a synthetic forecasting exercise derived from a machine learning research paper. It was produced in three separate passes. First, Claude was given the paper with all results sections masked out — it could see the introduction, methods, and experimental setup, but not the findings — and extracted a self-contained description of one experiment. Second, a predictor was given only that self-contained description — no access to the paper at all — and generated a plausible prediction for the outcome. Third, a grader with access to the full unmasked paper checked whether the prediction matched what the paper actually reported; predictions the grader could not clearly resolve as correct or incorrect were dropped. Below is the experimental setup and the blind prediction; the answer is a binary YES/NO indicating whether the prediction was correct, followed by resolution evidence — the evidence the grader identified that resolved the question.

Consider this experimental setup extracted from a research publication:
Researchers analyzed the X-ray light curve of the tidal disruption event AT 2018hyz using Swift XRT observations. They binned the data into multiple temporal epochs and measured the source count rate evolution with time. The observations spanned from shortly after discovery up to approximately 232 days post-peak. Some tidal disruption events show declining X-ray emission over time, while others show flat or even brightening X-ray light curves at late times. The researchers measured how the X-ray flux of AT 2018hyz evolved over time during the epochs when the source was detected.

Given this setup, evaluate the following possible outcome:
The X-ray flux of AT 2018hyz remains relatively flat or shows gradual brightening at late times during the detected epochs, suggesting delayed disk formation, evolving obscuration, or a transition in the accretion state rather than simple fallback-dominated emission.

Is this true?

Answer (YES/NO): YES